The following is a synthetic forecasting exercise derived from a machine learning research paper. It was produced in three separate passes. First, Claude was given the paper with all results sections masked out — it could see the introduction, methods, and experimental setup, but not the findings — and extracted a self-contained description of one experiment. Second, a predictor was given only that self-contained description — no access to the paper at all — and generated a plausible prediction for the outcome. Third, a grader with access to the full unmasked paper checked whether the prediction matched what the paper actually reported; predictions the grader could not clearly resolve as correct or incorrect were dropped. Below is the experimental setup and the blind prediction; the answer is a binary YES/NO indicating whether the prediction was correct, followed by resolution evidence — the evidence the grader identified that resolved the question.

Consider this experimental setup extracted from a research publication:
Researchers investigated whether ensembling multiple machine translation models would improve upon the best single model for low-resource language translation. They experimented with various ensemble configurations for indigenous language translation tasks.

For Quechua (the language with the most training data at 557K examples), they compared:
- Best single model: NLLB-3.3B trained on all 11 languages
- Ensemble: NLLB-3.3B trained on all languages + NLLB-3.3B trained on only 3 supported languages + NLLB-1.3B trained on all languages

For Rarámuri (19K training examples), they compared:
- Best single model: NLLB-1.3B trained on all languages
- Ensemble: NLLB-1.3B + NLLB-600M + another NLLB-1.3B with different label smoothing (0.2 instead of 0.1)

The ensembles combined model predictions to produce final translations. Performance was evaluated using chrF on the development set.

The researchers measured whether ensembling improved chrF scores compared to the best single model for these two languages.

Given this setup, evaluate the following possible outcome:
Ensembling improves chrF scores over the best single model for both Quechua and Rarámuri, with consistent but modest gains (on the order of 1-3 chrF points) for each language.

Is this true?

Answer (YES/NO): NO